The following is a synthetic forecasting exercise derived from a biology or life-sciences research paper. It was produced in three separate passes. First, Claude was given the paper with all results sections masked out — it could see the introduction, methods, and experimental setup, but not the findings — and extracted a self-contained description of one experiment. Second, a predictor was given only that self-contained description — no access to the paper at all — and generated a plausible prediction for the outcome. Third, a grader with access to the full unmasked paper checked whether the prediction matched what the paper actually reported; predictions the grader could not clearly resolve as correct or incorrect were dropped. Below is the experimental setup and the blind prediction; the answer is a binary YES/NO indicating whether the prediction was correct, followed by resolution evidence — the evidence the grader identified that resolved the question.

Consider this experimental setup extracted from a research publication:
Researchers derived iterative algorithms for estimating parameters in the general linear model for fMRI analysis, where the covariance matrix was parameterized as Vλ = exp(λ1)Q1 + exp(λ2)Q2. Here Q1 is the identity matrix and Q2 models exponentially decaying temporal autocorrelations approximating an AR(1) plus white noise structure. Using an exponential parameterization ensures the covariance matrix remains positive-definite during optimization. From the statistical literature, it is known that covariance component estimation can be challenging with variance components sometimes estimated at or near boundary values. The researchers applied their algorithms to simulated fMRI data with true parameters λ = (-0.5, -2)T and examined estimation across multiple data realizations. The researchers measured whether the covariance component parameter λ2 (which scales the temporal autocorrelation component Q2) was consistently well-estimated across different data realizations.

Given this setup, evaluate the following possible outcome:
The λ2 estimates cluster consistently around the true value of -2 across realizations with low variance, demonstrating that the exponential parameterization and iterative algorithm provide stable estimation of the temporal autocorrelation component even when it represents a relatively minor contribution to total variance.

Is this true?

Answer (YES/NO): NO